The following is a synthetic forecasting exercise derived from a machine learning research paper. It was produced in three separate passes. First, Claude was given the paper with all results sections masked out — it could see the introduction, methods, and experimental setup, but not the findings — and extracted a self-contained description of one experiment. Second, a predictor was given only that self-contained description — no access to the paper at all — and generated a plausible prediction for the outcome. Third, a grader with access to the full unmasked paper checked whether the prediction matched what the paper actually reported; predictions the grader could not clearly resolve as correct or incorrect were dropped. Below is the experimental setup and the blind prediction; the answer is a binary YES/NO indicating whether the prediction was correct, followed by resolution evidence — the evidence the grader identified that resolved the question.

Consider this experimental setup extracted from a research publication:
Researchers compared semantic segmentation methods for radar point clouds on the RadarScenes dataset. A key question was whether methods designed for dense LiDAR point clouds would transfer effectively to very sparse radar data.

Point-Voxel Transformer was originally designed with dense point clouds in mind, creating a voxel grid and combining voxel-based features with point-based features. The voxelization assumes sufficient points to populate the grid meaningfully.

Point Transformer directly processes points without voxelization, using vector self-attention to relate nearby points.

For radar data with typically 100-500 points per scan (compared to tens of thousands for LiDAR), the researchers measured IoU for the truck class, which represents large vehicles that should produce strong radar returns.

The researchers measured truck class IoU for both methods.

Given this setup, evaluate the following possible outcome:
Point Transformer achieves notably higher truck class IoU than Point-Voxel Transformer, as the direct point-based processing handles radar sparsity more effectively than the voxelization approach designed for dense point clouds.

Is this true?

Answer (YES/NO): YES